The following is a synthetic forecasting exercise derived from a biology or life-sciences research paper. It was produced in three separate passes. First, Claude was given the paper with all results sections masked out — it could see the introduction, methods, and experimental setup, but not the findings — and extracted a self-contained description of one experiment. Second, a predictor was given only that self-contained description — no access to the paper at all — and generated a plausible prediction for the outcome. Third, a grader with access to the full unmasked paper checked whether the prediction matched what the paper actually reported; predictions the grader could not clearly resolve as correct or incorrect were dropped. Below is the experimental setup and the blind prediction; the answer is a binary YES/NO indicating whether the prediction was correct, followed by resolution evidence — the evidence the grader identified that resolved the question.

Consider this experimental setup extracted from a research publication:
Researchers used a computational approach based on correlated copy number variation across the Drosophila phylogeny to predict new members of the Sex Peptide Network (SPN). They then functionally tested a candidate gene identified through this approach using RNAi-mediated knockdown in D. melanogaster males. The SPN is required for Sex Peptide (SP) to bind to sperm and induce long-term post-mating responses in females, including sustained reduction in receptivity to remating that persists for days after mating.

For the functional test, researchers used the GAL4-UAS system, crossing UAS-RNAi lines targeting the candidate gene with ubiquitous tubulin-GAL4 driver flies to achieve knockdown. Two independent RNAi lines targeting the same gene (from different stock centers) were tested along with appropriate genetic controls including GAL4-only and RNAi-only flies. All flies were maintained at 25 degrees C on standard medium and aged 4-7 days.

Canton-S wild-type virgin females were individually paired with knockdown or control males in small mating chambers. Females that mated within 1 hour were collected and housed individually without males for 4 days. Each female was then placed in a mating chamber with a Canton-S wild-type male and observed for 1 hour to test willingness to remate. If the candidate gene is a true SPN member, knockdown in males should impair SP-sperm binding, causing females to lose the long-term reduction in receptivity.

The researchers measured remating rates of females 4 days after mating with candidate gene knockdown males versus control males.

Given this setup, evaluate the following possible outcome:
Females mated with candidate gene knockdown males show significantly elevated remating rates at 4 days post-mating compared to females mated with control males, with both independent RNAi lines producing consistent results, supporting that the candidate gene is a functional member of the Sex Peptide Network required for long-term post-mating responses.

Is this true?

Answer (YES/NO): YES